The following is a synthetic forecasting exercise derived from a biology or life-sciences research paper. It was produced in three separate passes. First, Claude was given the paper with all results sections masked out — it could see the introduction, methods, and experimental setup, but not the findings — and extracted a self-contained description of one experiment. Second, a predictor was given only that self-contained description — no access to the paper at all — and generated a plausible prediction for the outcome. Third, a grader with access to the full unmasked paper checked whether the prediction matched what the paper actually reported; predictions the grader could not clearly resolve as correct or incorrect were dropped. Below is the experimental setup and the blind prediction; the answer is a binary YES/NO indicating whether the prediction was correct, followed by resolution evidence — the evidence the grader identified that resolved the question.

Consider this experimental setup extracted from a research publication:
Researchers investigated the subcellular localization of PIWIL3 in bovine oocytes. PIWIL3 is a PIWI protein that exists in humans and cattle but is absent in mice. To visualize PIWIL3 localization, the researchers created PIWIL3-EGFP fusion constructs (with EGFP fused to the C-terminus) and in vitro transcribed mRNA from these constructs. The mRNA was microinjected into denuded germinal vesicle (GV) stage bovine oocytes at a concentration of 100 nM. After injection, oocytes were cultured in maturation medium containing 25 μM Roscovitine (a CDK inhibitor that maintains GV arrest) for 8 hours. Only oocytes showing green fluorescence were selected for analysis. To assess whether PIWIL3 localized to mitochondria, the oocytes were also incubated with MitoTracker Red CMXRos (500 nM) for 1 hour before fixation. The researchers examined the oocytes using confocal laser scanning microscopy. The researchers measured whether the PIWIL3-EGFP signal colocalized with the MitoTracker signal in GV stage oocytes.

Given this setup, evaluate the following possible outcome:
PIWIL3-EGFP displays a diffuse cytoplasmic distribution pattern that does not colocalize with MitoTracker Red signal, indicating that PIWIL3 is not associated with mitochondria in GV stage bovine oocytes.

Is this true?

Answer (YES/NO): NO